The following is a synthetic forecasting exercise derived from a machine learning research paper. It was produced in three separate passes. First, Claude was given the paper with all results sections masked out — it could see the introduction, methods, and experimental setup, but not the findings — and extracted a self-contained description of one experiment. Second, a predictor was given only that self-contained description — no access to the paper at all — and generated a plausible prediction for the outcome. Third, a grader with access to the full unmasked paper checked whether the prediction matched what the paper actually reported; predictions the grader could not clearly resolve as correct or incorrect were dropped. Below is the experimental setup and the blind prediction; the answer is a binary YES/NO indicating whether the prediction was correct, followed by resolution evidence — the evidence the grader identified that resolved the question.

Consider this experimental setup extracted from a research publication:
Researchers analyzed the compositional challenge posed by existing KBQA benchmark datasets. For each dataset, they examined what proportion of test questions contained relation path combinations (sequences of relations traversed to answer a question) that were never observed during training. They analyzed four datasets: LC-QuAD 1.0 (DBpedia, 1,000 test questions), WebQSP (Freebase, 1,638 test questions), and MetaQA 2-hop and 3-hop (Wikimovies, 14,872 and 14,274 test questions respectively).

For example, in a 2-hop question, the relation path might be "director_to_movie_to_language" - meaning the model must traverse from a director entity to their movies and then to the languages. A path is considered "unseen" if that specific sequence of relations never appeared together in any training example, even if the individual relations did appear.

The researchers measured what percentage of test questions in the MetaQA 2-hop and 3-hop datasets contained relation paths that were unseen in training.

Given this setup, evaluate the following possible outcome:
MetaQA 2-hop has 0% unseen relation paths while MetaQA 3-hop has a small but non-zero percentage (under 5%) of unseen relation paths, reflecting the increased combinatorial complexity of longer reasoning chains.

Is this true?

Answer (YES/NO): NO